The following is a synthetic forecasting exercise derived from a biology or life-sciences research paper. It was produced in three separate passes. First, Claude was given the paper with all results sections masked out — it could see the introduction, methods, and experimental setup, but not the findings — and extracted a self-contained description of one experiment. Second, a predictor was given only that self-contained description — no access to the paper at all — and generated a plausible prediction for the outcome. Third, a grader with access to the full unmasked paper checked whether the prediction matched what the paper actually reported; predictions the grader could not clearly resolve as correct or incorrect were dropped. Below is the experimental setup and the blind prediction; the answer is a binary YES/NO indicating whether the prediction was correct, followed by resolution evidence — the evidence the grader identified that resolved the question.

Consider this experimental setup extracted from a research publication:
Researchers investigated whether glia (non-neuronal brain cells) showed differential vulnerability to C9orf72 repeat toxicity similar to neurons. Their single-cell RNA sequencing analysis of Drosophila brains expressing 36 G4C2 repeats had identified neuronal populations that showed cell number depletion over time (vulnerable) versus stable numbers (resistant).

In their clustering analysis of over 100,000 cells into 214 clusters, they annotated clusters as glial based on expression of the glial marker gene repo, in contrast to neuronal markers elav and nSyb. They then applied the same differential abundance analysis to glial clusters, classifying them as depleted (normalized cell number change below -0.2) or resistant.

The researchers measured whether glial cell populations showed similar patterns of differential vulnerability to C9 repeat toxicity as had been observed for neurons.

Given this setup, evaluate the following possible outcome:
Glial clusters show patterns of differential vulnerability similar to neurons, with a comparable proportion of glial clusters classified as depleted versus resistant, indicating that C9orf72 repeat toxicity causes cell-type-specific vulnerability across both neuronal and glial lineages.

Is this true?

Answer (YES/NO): NO